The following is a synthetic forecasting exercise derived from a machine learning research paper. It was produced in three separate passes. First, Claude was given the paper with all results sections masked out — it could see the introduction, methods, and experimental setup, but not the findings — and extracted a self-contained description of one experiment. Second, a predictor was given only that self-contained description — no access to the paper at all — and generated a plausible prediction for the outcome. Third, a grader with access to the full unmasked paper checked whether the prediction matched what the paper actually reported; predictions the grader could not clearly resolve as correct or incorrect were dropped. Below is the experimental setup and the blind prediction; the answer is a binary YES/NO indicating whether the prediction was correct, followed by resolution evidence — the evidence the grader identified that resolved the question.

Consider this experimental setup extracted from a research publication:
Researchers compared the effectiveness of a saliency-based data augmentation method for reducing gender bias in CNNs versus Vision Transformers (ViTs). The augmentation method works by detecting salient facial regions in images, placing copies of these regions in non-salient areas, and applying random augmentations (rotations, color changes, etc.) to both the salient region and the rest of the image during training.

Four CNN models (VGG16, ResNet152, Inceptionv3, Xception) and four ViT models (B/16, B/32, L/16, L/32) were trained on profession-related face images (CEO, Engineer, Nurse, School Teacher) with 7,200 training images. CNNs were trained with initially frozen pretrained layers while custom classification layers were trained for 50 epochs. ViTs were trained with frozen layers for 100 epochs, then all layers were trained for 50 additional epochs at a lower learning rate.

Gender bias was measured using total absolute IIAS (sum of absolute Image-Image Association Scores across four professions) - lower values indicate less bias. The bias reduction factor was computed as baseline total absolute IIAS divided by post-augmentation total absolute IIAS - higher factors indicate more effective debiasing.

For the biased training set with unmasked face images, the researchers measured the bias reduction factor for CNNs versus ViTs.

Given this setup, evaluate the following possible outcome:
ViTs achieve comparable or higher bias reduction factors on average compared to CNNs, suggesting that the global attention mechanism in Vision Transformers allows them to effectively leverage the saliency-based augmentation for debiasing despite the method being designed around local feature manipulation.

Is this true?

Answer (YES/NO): YES